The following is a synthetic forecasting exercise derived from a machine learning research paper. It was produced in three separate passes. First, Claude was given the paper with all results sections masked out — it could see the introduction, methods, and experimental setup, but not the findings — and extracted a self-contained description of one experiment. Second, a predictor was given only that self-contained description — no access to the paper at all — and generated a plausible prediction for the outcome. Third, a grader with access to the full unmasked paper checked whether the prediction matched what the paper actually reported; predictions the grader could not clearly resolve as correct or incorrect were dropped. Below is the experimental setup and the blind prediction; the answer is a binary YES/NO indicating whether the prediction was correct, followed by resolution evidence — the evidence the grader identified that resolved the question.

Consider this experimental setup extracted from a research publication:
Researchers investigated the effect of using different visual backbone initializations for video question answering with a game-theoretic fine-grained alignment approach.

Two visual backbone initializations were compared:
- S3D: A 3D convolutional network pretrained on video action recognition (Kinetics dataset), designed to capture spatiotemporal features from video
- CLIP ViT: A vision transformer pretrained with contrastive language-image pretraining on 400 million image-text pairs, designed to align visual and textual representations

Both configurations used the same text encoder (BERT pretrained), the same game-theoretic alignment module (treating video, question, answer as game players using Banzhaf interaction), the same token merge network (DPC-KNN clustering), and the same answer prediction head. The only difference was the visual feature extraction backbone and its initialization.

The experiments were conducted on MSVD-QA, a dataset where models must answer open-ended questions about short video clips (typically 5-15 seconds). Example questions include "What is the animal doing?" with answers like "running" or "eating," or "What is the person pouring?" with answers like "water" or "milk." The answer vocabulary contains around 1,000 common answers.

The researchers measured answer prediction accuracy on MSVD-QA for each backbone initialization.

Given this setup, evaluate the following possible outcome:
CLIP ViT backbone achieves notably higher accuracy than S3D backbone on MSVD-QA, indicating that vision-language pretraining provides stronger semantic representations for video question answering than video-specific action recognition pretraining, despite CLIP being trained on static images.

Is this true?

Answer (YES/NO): YES